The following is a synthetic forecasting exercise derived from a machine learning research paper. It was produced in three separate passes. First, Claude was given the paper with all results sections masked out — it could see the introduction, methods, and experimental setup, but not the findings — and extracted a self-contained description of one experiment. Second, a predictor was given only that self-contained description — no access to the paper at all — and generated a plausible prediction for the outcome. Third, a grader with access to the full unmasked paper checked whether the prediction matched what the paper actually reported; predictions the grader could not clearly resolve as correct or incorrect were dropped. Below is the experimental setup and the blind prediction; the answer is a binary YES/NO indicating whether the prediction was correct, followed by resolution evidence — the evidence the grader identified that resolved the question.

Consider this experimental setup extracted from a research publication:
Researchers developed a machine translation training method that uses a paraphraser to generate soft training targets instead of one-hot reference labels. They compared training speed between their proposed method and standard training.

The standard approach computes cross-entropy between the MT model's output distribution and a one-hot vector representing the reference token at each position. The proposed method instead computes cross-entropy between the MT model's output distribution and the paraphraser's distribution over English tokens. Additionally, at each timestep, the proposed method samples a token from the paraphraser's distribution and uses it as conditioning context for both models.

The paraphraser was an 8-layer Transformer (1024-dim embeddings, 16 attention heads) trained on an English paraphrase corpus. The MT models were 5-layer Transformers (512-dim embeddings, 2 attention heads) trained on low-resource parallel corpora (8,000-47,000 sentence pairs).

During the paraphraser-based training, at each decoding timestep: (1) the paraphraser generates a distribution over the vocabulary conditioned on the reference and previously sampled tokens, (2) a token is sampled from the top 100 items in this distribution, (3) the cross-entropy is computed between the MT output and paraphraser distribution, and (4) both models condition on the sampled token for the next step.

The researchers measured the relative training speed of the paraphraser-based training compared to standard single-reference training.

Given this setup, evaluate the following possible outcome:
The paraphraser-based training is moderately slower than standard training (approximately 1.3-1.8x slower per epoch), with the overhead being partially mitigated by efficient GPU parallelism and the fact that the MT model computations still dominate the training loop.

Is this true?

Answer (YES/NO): NO